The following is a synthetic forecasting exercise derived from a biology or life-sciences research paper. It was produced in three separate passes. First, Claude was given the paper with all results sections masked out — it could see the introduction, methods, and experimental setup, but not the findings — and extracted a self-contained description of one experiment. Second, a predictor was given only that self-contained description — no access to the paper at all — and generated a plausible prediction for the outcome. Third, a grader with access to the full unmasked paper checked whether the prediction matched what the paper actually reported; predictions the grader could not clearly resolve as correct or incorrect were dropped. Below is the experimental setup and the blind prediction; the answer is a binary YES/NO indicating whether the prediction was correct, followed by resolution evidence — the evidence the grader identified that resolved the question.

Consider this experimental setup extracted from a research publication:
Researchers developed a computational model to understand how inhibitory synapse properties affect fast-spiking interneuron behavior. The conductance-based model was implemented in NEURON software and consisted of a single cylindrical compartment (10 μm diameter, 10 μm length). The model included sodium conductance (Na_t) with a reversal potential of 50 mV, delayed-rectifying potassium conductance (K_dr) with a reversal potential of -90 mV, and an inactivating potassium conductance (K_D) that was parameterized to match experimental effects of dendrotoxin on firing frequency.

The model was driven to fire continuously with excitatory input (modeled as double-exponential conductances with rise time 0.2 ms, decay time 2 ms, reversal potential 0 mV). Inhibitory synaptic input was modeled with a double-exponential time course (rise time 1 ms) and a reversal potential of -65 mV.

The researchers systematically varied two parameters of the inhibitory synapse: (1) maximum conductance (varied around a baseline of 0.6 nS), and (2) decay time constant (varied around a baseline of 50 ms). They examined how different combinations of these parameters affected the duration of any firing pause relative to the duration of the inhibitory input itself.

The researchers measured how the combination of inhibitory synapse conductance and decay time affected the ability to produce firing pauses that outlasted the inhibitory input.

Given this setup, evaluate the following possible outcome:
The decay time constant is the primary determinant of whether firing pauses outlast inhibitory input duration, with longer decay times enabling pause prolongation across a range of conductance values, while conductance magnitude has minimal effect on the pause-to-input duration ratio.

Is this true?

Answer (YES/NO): NO